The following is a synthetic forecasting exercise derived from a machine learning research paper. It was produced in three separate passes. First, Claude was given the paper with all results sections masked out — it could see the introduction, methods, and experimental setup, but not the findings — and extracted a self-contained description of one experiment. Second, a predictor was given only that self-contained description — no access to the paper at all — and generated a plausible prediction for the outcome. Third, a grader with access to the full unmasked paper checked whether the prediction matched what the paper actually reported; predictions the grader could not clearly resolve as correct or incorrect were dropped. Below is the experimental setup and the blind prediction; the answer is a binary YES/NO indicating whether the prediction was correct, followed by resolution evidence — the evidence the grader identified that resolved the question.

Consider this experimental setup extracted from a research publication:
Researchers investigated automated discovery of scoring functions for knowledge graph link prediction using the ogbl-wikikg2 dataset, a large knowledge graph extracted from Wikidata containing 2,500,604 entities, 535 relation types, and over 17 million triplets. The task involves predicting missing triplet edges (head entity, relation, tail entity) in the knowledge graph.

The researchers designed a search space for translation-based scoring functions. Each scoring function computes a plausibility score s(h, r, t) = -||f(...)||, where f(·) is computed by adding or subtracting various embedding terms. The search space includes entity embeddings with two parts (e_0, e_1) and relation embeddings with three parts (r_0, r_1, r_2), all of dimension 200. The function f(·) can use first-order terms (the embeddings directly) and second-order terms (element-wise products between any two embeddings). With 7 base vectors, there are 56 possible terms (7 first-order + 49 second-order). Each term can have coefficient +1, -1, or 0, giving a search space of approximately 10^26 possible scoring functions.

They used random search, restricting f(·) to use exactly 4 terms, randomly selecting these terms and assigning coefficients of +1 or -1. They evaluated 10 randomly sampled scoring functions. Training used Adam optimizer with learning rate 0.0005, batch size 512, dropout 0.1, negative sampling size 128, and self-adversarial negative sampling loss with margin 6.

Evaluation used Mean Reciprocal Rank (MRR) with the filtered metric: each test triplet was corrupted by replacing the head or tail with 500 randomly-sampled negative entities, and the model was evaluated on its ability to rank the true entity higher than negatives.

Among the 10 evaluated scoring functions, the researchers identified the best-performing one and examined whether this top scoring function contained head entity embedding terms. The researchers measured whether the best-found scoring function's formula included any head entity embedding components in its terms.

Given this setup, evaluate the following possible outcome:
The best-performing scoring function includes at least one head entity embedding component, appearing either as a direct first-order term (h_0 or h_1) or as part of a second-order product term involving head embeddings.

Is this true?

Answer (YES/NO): NO